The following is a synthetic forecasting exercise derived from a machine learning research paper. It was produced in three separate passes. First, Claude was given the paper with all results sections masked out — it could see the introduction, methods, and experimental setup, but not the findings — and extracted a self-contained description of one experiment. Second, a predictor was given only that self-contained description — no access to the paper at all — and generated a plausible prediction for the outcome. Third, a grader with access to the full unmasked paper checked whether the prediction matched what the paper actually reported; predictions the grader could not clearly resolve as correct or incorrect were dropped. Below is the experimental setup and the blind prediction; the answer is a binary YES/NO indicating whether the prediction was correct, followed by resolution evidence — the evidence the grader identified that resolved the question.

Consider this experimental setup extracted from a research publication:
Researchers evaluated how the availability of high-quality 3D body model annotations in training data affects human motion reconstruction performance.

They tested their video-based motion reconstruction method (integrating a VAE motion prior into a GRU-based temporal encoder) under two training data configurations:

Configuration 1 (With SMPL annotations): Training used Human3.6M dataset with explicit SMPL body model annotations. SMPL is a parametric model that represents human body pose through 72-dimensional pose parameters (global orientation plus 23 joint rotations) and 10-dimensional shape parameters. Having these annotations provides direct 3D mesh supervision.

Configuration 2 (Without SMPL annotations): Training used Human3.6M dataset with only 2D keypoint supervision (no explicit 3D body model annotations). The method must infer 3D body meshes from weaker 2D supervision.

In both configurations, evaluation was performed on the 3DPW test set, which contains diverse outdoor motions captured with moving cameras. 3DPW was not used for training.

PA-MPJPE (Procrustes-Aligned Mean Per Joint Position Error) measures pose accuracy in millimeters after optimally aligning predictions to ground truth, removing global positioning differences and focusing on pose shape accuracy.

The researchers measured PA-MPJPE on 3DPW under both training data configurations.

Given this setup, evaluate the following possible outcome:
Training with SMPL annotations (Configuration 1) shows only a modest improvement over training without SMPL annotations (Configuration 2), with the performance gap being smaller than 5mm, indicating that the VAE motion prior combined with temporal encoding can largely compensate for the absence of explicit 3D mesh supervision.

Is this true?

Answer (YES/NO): YES